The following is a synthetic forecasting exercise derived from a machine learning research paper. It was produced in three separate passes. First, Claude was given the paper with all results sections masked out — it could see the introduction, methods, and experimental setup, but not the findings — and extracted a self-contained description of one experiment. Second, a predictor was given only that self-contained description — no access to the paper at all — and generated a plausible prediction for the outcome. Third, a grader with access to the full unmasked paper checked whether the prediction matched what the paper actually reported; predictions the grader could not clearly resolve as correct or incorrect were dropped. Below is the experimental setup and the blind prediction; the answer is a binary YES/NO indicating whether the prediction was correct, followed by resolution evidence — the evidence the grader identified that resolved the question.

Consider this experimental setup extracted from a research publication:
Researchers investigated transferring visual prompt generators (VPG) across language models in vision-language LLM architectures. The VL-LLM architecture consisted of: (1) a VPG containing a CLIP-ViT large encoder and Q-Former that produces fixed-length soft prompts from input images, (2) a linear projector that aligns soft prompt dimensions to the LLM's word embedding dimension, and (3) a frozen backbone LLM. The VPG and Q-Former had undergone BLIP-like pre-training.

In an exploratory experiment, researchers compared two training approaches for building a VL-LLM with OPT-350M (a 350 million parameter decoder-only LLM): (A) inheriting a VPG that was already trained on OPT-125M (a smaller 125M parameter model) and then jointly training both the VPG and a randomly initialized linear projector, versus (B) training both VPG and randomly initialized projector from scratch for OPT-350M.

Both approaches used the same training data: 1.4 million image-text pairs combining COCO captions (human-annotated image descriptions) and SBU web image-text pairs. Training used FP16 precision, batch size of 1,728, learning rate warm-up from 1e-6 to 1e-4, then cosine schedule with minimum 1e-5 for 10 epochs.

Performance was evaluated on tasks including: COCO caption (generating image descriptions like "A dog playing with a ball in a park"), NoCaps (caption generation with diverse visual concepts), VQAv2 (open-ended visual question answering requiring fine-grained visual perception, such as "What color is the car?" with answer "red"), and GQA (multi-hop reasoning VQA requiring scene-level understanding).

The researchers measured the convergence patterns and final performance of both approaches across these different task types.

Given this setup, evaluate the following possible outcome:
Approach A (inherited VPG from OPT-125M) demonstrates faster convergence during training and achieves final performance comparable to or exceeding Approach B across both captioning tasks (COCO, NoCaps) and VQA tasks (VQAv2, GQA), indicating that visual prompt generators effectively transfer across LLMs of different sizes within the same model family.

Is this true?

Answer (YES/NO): NO